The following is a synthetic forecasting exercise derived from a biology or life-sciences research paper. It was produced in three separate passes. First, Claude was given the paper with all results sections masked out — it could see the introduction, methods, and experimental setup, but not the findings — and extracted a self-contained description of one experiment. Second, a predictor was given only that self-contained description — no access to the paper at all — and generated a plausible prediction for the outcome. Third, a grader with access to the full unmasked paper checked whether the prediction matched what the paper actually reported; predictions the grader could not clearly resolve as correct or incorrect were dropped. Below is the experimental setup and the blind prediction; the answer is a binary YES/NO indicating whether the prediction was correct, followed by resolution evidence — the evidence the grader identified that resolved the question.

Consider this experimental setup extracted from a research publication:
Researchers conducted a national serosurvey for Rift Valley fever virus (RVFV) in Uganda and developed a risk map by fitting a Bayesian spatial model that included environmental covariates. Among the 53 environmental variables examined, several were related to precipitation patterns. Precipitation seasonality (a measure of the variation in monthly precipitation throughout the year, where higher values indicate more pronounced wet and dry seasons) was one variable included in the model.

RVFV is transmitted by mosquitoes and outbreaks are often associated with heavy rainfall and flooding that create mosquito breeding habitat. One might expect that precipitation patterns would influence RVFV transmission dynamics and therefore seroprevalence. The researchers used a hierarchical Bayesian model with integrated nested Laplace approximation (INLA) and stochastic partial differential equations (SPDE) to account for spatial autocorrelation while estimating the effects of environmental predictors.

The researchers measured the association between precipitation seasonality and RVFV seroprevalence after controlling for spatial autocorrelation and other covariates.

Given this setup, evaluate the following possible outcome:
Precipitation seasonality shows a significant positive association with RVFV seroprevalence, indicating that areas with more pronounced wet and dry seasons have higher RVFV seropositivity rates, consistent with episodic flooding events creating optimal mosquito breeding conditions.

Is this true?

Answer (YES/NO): NO